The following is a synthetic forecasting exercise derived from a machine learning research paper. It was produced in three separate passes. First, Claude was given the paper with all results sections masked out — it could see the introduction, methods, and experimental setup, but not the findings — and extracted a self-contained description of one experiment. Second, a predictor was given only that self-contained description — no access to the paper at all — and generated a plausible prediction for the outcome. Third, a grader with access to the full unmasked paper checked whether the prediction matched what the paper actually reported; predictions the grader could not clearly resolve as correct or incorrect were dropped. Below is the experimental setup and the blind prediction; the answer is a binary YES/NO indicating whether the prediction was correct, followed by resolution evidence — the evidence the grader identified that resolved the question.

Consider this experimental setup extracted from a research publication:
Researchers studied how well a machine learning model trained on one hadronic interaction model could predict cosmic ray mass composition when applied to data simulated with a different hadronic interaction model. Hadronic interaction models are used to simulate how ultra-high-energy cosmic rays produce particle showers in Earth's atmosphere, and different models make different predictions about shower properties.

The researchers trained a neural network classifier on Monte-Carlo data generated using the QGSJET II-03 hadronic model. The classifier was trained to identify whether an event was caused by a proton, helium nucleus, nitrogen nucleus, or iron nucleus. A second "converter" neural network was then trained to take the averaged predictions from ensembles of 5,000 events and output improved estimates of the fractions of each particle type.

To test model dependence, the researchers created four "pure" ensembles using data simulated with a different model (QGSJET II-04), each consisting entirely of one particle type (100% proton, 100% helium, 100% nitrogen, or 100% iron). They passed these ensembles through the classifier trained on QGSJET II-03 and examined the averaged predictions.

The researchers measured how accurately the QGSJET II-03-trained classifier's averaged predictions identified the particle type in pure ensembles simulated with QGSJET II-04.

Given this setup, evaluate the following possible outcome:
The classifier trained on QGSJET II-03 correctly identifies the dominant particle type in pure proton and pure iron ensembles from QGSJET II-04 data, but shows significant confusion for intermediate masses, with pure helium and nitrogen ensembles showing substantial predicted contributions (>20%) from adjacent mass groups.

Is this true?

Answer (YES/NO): NO